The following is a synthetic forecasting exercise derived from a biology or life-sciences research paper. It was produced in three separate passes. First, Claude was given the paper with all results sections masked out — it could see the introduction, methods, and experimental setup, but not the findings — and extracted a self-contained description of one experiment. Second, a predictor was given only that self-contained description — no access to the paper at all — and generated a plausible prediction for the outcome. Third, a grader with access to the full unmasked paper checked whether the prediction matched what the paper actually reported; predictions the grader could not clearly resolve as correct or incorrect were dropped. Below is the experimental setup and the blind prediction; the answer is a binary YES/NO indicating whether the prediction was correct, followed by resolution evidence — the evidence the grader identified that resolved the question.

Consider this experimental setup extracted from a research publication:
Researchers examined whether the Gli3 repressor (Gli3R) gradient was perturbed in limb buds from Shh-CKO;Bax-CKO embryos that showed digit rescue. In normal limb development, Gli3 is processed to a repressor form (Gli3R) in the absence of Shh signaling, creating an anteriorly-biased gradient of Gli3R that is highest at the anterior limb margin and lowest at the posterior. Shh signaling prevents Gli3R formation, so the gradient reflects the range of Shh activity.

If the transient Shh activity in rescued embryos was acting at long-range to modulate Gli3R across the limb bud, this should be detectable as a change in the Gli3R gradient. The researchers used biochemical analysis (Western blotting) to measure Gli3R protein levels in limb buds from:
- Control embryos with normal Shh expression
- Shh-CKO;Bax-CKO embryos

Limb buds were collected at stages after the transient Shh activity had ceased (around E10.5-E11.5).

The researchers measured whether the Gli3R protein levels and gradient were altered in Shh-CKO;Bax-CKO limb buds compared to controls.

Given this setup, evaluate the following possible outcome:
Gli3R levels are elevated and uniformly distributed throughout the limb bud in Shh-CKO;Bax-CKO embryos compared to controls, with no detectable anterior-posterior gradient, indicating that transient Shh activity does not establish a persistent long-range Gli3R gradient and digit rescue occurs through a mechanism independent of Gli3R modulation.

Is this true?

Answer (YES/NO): YES